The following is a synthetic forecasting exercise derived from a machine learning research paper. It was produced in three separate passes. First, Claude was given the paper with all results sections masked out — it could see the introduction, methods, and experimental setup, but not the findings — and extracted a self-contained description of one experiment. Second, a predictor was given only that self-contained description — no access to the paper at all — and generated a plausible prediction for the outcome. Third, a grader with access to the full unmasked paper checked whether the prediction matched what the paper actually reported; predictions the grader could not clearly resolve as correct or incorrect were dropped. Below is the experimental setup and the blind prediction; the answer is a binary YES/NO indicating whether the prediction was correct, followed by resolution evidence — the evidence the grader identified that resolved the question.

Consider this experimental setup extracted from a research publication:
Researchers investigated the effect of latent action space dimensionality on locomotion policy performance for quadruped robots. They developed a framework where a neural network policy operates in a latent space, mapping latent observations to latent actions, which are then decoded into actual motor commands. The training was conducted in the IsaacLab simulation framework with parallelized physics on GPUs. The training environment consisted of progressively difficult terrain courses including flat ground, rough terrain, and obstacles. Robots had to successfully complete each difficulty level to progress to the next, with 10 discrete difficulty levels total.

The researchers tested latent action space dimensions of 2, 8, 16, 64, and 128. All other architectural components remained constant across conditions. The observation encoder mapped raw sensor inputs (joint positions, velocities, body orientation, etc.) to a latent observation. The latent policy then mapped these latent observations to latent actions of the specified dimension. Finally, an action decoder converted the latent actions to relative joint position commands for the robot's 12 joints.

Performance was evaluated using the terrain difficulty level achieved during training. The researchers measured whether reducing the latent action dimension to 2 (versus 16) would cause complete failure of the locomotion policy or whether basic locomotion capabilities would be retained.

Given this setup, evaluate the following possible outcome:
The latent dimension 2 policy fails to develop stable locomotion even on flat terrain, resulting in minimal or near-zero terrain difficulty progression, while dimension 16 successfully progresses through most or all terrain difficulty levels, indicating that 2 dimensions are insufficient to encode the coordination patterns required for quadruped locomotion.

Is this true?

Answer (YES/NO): NO